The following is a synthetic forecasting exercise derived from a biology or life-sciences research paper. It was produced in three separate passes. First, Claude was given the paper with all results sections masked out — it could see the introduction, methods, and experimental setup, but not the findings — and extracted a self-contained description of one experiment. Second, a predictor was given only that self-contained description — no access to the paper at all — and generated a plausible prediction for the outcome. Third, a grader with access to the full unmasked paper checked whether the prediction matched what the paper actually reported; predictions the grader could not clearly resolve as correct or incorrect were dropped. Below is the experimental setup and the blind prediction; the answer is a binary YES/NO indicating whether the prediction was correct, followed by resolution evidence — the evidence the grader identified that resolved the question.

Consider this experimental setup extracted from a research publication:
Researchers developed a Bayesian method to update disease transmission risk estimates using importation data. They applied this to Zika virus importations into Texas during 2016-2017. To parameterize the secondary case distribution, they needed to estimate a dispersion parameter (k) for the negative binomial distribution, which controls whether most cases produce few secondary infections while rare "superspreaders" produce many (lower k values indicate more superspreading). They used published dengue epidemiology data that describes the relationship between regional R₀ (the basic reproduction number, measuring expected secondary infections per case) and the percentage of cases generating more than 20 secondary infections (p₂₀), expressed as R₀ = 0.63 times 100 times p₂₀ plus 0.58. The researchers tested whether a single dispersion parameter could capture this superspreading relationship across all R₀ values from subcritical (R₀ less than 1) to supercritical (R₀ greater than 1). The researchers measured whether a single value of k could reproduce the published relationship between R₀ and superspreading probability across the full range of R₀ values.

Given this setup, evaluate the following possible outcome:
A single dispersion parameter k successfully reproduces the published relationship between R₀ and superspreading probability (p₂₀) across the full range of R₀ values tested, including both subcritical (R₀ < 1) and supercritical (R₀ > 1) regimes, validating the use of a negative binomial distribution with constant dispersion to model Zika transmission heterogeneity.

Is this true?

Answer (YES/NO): YES